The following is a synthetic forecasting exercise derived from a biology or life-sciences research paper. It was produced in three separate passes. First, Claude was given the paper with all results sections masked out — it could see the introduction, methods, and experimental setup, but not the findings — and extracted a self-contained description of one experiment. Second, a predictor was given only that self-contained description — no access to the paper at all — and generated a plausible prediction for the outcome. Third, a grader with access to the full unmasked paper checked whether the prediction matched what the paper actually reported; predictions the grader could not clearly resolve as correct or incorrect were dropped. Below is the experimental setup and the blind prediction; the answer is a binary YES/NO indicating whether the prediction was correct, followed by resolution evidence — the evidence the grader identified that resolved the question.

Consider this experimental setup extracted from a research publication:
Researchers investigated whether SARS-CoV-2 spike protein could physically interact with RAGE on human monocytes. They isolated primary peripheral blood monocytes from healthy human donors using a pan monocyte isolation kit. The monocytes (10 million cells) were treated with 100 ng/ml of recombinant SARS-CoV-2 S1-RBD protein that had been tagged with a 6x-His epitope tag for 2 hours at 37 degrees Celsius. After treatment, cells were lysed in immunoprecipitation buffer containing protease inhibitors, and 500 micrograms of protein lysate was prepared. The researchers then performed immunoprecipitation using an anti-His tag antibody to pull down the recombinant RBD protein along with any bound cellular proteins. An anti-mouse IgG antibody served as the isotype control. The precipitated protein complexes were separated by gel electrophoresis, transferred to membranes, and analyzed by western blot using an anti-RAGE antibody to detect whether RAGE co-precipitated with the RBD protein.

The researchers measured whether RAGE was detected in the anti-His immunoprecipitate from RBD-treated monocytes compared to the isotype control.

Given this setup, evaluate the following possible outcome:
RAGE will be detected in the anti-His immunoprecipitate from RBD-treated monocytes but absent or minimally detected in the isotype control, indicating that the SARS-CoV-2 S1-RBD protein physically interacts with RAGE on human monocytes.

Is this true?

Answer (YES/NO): YES